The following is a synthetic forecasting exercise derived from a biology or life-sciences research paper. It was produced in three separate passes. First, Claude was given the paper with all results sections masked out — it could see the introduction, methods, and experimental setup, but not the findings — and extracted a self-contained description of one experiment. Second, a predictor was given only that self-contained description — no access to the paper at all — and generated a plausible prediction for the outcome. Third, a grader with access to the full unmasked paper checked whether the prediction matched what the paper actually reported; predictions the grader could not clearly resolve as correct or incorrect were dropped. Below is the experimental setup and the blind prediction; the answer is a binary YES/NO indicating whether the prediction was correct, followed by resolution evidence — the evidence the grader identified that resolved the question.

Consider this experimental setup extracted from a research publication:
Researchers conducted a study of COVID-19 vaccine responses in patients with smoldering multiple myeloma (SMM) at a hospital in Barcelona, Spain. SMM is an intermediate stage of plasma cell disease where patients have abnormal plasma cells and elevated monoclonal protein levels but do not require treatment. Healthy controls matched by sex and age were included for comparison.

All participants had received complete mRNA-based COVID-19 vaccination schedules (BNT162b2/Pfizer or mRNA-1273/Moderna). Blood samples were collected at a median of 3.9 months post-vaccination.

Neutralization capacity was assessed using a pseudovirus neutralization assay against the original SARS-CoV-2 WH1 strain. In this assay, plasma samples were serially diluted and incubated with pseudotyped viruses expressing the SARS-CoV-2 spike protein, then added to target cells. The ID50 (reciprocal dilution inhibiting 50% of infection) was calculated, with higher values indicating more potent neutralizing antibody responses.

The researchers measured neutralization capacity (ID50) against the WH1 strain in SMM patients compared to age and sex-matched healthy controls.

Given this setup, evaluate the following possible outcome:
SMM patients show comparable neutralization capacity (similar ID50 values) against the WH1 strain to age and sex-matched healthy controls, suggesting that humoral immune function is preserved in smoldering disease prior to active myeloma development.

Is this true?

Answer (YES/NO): YES